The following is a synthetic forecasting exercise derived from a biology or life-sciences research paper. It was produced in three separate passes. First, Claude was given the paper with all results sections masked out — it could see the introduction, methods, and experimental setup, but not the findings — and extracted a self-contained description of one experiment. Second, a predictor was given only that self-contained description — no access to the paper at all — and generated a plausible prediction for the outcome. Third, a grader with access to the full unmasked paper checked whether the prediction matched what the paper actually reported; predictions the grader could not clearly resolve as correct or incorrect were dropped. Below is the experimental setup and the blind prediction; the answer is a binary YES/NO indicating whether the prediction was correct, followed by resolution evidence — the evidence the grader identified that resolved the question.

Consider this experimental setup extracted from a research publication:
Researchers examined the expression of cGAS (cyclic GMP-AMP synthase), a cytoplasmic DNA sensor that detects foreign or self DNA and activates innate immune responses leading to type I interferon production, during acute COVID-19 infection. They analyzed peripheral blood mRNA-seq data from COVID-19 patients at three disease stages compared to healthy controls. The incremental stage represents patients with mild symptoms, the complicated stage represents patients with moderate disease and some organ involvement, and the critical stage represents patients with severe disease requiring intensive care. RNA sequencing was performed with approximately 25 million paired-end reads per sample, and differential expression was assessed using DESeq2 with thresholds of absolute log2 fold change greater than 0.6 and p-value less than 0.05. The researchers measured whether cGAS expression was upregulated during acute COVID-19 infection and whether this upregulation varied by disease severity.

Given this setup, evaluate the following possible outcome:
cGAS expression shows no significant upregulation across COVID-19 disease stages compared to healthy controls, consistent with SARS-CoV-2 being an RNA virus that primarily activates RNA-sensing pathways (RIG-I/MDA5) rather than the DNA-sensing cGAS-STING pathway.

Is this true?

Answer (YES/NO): NO